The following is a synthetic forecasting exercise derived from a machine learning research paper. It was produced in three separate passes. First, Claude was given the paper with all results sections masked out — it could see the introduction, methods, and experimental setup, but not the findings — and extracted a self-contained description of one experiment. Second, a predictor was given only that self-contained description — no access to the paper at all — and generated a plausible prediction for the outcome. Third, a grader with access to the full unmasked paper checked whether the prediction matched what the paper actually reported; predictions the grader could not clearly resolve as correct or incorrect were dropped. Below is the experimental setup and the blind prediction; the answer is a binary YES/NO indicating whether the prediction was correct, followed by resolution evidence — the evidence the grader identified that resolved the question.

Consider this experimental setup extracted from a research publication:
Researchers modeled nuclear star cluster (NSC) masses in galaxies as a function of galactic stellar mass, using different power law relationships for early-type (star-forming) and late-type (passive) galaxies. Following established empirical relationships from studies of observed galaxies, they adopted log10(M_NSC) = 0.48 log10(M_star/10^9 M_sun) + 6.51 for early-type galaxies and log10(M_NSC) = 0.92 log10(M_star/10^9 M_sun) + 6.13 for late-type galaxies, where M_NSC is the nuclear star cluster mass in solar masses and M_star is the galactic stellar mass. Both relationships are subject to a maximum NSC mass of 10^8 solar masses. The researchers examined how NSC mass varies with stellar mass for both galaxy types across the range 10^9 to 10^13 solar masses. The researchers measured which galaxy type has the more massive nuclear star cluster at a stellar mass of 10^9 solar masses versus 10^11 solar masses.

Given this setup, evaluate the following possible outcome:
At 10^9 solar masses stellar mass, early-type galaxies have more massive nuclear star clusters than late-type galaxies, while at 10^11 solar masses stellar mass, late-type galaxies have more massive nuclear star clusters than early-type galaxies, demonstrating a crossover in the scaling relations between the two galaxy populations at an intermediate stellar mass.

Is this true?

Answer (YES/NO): YES